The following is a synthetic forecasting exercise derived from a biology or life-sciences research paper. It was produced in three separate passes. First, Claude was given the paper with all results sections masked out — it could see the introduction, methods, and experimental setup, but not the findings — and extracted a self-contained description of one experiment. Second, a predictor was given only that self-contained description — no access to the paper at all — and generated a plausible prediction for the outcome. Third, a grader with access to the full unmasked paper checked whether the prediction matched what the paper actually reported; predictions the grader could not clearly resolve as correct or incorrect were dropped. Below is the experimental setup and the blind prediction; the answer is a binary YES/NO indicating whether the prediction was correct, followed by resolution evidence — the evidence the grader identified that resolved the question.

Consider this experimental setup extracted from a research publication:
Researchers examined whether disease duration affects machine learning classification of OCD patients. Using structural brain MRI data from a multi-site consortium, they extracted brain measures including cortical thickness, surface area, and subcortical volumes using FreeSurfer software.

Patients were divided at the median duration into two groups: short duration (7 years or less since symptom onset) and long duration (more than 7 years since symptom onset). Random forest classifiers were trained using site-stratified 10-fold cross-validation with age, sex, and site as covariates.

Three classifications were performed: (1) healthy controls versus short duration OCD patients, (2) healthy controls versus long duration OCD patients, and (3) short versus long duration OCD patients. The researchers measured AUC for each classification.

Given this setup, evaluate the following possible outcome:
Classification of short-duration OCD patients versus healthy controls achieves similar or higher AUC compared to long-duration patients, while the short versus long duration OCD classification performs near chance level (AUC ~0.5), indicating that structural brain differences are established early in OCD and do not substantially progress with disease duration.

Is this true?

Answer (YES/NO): NO